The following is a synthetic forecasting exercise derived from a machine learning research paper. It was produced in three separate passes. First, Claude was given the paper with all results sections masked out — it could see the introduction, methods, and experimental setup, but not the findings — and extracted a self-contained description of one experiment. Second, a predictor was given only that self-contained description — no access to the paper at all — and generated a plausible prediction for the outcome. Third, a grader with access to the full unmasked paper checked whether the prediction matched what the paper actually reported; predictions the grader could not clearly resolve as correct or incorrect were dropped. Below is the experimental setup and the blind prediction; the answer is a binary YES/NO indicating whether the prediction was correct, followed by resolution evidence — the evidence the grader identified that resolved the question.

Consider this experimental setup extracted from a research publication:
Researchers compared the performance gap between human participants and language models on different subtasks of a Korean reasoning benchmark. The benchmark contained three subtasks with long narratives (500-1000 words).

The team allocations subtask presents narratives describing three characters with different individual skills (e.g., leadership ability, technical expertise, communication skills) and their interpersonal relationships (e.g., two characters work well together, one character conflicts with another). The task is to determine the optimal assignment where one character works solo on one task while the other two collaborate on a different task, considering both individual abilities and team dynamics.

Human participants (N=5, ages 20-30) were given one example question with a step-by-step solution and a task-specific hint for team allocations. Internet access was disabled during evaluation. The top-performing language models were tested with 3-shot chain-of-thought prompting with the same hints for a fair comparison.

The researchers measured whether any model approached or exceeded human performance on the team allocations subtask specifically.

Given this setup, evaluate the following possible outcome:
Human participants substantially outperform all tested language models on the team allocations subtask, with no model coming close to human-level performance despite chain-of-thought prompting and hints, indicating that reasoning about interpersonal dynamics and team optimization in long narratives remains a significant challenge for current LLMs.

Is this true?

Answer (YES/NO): NO